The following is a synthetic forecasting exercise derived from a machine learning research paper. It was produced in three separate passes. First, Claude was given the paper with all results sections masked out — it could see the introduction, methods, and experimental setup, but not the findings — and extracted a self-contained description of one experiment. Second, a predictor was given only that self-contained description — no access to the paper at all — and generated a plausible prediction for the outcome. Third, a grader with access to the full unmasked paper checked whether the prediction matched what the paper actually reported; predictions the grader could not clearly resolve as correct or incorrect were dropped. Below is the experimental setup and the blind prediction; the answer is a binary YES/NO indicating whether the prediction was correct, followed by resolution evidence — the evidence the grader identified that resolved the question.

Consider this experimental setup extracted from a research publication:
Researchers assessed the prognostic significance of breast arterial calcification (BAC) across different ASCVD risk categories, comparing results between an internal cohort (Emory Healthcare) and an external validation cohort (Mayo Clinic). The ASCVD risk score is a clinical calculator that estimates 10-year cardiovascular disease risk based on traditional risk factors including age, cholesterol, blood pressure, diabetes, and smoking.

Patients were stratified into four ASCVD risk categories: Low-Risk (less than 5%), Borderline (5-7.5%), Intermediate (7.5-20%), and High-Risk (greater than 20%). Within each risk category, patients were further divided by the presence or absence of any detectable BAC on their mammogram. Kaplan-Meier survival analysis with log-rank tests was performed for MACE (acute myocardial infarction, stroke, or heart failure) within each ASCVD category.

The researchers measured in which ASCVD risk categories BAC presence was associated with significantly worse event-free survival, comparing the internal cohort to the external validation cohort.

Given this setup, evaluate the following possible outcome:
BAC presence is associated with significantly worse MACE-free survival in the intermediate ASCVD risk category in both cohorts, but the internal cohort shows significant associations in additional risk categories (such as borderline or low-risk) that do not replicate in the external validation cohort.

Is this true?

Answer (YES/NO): NO